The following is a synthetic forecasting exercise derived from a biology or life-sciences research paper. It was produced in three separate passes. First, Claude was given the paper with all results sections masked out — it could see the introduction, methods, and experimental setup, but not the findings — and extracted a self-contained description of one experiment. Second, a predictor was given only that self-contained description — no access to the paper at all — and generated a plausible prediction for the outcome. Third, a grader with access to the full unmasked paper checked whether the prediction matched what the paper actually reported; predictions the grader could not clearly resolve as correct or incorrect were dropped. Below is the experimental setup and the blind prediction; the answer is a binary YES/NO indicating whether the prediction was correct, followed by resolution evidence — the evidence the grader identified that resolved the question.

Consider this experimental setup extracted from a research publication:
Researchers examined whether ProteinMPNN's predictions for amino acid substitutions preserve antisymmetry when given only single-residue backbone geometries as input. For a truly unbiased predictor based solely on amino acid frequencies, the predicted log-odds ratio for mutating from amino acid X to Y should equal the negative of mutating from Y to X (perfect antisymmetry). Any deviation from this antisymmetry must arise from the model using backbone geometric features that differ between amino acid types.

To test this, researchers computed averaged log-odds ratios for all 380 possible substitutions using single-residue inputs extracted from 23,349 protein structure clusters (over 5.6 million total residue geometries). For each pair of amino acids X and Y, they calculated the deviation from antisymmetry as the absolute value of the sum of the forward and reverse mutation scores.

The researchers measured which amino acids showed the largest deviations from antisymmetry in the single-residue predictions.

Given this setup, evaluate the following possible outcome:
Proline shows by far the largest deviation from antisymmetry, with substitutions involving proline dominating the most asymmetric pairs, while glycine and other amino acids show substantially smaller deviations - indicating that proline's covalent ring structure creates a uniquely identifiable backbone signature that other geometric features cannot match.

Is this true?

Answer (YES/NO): NO